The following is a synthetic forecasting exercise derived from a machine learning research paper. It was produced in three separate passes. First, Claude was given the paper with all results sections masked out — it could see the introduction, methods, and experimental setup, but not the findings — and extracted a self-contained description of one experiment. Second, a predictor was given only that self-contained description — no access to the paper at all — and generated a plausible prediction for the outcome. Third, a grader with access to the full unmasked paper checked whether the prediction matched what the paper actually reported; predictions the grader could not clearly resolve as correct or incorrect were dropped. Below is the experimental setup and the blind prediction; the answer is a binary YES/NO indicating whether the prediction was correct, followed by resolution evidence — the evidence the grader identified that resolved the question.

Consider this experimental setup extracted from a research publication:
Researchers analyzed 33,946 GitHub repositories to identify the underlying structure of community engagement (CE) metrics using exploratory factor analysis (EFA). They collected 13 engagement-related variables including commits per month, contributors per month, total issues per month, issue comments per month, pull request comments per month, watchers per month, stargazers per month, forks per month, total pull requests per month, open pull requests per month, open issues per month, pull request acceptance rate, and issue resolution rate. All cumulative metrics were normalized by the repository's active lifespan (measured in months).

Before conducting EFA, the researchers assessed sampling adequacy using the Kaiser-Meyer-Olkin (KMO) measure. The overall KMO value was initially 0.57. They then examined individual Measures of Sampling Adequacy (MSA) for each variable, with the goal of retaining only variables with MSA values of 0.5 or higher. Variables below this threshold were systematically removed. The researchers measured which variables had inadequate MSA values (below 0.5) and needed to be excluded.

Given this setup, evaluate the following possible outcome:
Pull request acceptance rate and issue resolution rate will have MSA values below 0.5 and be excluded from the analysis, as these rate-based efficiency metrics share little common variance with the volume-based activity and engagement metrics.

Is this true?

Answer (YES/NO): NO